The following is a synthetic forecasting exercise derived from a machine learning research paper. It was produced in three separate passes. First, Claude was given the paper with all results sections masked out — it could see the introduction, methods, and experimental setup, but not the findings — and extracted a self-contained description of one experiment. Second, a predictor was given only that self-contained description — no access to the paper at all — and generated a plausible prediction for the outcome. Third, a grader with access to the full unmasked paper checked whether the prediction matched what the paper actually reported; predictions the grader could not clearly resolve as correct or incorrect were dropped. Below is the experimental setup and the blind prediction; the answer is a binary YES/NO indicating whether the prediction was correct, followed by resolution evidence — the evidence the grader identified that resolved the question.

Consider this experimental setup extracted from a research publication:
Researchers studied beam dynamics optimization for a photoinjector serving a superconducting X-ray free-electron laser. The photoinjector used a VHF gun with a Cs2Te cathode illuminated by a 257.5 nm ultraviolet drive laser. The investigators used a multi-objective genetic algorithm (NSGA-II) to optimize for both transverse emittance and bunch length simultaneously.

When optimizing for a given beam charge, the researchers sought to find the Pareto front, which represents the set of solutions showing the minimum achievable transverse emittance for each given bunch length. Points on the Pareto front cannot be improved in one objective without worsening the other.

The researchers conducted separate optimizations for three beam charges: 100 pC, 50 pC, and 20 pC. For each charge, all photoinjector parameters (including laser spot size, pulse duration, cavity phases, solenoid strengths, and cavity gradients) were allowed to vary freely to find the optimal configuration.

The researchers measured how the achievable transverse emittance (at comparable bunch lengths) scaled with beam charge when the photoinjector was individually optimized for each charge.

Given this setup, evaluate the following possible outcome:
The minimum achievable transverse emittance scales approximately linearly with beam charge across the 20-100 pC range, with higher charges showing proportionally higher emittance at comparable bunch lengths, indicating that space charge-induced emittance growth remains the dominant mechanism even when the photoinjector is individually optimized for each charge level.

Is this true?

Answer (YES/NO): NO